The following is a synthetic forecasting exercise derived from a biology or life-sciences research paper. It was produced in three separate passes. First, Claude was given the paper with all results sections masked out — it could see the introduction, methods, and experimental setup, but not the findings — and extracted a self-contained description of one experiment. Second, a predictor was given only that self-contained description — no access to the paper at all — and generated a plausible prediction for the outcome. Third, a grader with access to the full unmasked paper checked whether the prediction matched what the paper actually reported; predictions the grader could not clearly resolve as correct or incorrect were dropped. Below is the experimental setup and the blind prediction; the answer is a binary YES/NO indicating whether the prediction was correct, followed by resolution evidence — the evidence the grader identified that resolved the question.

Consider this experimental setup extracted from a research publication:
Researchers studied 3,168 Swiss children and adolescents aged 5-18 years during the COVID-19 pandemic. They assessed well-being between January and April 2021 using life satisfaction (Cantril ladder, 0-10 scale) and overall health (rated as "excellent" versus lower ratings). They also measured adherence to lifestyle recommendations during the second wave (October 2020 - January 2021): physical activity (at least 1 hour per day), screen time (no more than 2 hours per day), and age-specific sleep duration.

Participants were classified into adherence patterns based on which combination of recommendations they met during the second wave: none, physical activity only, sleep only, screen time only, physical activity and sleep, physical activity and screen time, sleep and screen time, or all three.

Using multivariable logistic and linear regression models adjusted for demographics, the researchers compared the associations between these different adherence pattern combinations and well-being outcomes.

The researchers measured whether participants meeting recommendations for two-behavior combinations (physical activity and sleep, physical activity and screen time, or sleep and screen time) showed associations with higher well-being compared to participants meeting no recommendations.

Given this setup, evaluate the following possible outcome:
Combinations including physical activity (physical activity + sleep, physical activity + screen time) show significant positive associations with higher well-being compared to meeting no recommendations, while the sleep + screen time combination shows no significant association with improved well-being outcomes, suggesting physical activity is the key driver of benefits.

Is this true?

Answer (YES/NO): NO